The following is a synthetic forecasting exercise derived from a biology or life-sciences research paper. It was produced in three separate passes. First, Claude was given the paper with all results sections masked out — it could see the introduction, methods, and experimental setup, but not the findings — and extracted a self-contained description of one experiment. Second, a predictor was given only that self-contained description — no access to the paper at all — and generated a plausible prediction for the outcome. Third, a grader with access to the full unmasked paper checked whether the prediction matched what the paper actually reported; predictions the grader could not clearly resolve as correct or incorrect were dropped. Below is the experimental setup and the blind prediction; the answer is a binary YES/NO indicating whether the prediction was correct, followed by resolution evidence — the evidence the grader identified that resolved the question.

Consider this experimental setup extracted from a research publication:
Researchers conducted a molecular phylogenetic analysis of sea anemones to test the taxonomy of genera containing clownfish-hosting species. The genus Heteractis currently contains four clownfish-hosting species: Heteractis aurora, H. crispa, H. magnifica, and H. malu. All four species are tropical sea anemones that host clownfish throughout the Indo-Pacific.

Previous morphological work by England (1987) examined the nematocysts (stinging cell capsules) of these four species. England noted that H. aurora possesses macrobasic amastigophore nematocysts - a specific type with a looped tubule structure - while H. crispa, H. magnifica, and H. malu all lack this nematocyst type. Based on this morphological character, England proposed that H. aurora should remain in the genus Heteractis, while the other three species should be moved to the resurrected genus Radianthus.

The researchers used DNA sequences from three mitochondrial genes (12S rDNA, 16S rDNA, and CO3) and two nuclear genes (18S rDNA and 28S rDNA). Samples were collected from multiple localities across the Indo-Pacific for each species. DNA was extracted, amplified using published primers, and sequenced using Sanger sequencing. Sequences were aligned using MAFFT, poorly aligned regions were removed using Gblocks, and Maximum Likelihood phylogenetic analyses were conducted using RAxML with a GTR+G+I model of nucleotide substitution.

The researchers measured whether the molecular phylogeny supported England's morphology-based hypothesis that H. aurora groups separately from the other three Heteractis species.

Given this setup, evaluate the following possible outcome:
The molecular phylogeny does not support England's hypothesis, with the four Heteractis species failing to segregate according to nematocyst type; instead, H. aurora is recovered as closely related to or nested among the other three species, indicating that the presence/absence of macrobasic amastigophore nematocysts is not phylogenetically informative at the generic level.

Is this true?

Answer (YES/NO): NO